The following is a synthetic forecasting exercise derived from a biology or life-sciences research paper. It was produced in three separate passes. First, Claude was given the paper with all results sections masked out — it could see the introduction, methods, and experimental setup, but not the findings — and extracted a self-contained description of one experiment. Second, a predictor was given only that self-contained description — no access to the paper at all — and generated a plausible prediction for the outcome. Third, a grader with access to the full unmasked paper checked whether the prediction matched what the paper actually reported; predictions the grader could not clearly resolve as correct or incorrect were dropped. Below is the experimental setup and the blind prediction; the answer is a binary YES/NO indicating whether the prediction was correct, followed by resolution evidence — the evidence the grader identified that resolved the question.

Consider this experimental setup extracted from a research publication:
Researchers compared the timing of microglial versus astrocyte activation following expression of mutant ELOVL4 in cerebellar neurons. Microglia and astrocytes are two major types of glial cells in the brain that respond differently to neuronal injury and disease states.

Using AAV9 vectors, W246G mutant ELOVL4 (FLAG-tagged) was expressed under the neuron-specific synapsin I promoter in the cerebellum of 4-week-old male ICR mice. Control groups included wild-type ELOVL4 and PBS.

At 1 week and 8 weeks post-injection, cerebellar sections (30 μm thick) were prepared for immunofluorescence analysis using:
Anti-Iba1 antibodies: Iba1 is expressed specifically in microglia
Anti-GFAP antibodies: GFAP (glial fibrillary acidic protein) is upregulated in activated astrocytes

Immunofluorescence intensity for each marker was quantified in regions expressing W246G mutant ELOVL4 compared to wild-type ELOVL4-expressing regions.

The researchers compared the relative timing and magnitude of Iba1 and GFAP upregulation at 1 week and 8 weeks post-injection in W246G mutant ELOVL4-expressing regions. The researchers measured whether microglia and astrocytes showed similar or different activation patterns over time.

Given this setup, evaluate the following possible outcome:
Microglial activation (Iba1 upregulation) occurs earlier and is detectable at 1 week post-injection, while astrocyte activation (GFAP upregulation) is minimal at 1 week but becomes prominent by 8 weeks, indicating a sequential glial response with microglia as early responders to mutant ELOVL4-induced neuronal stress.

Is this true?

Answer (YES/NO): YES